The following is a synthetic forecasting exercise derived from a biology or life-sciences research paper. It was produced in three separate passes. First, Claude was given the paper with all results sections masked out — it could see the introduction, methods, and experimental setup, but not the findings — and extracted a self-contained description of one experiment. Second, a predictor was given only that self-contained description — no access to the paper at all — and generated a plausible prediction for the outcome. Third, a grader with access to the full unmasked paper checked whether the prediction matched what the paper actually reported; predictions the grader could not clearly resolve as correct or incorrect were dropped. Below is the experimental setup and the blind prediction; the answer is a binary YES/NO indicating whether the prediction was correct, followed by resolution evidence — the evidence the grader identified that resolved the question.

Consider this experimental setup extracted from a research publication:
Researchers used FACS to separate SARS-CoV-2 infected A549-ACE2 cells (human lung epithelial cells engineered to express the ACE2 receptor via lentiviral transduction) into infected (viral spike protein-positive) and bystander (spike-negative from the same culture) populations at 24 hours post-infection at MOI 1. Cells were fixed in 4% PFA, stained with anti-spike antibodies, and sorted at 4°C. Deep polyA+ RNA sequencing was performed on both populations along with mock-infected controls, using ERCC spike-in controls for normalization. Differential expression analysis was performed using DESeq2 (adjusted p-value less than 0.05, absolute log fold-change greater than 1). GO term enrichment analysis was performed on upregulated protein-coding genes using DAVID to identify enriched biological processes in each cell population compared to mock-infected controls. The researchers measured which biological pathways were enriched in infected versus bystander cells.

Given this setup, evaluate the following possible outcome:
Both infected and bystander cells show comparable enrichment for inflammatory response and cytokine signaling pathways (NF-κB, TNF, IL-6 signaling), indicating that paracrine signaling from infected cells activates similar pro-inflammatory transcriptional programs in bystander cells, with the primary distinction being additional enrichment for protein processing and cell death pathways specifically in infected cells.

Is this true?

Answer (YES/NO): NO